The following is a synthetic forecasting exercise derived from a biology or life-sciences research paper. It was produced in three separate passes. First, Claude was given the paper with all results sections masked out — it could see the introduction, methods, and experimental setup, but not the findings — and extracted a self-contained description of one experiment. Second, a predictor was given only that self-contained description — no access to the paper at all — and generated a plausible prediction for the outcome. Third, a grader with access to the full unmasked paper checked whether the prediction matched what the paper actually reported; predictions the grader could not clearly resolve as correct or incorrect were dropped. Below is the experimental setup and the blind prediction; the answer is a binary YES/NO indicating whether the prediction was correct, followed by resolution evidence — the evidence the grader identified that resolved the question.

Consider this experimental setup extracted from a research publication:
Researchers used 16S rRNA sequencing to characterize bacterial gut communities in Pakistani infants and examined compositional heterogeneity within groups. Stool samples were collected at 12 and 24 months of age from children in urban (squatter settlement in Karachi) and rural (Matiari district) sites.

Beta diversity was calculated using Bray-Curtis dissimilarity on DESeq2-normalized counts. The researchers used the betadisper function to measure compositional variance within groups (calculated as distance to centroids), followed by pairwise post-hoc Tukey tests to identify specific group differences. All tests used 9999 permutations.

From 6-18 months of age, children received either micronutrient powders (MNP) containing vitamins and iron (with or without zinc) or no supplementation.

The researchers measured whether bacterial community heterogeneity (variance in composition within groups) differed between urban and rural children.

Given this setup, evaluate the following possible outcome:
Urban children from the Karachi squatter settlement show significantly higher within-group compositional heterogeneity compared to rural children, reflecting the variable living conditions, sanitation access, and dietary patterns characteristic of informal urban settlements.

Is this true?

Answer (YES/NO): NO